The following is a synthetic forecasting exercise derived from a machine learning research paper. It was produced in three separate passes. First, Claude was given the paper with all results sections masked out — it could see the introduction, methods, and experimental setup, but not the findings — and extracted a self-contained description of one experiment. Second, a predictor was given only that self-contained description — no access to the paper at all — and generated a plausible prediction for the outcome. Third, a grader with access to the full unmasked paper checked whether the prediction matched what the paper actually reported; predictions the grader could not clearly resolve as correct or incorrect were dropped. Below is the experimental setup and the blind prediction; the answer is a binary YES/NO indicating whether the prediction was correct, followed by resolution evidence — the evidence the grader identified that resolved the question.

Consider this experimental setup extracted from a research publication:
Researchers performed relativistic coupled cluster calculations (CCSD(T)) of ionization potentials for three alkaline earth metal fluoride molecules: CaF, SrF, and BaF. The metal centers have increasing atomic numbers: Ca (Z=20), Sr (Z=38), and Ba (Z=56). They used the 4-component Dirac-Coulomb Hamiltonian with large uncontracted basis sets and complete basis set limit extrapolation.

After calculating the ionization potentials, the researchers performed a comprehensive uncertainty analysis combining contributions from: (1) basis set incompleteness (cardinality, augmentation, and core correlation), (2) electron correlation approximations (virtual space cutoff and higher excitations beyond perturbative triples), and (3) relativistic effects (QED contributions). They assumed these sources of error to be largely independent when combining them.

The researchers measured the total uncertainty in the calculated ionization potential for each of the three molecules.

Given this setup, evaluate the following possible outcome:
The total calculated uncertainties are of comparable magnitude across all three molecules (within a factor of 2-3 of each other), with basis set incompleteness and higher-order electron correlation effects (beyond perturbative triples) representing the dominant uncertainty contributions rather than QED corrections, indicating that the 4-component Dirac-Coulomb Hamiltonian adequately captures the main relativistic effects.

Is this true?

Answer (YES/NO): NO